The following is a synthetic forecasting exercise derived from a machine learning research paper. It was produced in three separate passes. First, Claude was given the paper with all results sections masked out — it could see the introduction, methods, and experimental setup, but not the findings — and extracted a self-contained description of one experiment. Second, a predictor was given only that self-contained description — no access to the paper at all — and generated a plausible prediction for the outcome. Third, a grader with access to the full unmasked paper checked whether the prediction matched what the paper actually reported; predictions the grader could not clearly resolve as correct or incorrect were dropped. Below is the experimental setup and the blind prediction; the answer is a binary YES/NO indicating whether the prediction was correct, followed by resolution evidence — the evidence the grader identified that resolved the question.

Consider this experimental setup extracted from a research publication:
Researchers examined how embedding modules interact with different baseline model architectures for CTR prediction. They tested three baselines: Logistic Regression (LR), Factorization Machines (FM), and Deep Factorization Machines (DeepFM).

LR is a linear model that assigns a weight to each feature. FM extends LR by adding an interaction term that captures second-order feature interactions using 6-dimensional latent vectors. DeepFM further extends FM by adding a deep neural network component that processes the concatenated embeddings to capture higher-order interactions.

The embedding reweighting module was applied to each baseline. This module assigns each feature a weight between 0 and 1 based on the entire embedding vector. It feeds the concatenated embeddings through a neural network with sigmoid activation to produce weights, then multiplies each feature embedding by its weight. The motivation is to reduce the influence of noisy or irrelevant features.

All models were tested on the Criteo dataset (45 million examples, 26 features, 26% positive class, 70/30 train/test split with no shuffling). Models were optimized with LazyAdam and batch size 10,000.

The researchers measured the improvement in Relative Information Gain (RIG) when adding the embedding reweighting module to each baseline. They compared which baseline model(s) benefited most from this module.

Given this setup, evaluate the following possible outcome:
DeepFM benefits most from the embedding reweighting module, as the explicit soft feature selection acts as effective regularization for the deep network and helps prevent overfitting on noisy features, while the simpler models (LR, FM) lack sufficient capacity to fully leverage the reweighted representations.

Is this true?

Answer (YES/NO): NO